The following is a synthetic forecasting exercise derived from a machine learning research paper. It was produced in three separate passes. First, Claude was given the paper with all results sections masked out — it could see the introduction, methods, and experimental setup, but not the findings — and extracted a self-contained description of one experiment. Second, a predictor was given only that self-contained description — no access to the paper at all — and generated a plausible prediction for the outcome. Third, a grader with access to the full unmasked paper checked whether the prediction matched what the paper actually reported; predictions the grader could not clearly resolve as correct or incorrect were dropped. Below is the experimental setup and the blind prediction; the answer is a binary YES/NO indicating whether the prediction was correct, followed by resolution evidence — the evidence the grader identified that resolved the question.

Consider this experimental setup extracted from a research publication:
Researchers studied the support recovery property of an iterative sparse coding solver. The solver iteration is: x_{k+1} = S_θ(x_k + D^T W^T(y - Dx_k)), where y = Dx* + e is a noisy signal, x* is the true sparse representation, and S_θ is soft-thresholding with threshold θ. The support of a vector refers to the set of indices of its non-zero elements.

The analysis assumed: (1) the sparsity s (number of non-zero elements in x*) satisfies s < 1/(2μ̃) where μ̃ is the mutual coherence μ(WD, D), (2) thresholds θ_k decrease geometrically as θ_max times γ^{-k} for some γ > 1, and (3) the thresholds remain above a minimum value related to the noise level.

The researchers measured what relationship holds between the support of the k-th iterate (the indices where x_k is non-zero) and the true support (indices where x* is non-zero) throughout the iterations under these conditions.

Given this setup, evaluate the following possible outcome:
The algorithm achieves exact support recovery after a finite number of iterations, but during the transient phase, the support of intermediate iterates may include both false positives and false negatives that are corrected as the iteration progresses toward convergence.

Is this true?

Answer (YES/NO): NO